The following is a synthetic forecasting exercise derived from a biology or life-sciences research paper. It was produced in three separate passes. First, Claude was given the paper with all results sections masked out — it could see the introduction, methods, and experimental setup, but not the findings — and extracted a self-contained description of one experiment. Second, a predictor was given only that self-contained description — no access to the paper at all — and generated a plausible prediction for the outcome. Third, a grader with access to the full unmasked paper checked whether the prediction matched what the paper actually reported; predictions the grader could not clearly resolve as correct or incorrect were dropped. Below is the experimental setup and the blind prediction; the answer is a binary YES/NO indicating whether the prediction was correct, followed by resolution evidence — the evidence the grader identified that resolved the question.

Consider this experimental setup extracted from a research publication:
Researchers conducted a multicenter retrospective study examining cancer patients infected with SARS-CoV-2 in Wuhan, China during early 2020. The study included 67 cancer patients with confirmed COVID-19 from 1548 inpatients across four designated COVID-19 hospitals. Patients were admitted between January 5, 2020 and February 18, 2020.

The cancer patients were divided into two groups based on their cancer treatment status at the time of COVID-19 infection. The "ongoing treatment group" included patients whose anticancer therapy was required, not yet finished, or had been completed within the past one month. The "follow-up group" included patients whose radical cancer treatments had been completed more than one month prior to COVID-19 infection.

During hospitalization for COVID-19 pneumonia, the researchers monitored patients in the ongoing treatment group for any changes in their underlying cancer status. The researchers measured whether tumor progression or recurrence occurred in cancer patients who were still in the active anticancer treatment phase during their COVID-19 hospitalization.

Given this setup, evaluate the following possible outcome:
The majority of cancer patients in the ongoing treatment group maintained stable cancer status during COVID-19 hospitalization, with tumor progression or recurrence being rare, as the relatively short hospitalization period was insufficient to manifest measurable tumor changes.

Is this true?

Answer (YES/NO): YES